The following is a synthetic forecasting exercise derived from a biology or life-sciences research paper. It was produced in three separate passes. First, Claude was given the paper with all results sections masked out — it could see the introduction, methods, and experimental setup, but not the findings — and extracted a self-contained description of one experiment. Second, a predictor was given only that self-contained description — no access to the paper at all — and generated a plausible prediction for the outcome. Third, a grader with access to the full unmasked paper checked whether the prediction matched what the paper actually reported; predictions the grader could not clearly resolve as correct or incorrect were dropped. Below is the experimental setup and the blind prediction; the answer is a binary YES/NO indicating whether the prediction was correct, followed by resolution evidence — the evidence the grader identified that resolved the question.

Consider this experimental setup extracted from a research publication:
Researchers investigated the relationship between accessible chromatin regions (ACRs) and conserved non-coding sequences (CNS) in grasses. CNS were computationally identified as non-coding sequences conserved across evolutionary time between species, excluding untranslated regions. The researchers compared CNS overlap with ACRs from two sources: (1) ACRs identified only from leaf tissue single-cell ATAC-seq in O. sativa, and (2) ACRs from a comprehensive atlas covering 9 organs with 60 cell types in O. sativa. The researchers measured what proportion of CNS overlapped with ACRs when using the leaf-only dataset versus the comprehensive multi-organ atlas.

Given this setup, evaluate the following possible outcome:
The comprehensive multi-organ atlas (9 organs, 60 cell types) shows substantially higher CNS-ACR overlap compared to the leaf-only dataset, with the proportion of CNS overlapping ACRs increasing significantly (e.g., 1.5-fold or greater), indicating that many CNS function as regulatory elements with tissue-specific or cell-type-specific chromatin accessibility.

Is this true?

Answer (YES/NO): YES